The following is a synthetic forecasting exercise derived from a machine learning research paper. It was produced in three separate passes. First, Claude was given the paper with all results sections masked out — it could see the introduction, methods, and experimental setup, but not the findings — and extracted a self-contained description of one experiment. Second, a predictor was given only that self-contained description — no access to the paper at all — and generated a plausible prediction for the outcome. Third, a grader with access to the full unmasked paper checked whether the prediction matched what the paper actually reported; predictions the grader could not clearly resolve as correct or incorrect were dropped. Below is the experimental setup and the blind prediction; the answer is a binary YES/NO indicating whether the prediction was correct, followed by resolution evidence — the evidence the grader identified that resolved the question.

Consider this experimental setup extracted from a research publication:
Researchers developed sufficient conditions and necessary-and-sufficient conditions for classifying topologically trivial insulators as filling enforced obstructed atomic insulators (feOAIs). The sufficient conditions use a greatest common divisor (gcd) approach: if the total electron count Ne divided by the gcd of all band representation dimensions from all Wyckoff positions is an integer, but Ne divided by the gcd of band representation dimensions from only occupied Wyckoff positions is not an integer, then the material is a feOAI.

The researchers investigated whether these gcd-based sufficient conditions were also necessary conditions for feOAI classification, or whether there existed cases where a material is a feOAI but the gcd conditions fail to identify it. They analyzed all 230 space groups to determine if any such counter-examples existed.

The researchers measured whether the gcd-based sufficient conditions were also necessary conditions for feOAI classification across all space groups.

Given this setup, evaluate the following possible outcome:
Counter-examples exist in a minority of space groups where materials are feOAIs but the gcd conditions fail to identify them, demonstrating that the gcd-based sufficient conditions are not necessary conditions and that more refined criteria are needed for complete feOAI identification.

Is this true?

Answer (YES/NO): YES